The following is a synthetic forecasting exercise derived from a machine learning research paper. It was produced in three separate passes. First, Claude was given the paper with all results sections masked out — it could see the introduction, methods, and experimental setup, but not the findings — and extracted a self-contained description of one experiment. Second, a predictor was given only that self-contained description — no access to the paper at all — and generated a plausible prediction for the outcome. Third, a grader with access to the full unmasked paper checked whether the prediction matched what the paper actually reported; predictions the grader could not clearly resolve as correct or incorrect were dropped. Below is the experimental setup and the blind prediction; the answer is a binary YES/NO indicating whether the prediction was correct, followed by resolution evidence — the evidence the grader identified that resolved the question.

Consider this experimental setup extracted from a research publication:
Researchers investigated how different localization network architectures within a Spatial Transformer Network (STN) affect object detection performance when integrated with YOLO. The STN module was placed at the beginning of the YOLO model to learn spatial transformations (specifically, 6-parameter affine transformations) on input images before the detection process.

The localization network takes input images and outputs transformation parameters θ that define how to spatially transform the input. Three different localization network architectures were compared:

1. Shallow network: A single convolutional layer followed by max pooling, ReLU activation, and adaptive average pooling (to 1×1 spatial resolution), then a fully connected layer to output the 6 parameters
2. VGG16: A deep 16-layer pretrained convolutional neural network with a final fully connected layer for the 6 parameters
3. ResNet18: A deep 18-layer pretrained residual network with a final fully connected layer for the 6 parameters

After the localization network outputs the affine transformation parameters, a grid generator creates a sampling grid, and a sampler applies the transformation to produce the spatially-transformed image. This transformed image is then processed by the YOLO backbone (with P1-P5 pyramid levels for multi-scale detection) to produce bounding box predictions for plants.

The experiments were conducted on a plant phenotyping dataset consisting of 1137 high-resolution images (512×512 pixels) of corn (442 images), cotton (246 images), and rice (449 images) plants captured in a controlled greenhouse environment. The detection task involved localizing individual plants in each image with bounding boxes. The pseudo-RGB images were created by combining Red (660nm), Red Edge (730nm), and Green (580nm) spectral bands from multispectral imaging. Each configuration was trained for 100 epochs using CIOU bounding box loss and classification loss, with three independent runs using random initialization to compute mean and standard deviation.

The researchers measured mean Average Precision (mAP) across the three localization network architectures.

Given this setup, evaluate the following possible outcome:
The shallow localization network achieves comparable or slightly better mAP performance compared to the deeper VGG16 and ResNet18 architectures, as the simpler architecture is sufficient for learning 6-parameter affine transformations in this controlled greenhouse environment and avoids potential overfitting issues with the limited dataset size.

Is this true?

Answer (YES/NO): YES